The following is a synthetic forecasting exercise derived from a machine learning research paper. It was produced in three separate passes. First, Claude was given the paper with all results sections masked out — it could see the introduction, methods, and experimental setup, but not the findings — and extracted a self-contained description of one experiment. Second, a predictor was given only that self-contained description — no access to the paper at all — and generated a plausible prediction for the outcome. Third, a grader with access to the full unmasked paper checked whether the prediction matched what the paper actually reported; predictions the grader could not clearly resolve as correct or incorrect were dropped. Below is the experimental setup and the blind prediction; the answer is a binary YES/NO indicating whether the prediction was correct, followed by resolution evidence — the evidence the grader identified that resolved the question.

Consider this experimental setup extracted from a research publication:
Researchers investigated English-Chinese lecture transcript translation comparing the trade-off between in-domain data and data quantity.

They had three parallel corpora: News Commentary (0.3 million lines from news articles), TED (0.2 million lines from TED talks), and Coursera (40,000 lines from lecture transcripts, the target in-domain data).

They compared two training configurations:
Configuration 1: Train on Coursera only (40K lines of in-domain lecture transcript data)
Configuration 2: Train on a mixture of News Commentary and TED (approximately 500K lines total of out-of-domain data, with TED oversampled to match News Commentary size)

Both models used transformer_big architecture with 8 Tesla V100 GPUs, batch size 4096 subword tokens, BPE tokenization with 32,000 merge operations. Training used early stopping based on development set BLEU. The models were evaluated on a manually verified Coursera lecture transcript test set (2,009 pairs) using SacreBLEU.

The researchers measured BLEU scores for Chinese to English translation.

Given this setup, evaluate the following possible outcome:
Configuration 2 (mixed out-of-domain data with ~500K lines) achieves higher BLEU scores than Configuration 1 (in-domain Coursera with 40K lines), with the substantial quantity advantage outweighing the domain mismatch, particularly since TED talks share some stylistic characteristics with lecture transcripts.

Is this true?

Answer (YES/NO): YES